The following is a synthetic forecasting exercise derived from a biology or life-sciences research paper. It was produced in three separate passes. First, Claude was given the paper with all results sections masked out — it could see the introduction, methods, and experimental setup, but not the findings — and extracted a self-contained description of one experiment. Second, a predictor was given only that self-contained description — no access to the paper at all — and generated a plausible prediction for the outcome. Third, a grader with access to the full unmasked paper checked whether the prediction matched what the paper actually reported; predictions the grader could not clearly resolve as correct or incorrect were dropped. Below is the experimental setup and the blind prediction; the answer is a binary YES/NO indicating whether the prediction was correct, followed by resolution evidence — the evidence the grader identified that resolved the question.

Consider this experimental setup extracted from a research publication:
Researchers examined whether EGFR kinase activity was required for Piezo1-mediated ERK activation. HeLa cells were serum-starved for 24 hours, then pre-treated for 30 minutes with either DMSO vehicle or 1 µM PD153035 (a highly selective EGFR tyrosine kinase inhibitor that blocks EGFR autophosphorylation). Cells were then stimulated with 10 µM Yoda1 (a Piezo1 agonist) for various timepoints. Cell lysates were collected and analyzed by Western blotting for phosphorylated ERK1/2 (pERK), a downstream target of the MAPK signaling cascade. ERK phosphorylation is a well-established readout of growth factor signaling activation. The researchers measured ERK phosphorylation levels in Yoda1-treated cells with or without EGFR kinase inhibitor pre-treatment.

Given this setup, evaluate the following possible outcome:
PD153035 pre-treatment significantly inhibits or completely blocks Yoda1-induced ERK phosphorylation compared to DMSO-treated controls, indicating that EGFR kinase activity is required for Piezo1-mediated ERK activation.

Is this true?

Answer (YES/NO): NO